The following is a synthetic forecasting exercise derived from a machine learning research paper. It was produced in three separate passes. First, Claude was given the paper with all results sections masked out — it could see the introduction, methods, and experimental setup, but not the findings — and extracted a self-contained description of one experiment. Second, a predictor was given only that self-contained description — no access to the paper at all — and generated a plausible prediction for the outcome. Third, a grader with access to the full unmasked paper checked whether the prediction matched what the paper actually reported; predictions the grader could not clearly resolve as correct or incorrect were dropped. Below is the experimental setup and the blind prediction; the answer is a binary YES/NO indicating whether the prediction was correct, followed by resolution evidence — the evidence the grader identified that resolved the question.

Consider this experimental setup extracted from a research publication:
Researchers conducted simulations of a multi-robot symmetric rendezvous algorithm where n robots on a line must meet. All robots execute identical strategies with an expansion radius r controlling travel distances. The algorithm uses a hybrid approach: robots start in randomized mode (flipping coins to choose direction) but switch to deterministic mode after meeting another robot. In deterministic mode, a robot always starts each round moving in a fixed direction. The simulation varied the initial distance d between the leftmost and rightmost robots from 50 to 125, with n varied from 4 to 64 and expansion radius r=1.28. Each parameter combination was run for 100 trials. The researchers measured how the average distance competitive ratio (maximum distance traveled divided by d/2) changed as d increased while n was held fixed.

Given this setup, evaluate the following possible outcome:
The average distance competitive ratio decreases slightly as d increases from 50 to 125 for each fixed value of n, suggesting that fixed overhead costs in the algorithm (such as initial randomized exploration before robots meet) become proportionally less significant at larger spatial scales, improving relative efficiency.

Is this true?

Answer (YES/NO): NO